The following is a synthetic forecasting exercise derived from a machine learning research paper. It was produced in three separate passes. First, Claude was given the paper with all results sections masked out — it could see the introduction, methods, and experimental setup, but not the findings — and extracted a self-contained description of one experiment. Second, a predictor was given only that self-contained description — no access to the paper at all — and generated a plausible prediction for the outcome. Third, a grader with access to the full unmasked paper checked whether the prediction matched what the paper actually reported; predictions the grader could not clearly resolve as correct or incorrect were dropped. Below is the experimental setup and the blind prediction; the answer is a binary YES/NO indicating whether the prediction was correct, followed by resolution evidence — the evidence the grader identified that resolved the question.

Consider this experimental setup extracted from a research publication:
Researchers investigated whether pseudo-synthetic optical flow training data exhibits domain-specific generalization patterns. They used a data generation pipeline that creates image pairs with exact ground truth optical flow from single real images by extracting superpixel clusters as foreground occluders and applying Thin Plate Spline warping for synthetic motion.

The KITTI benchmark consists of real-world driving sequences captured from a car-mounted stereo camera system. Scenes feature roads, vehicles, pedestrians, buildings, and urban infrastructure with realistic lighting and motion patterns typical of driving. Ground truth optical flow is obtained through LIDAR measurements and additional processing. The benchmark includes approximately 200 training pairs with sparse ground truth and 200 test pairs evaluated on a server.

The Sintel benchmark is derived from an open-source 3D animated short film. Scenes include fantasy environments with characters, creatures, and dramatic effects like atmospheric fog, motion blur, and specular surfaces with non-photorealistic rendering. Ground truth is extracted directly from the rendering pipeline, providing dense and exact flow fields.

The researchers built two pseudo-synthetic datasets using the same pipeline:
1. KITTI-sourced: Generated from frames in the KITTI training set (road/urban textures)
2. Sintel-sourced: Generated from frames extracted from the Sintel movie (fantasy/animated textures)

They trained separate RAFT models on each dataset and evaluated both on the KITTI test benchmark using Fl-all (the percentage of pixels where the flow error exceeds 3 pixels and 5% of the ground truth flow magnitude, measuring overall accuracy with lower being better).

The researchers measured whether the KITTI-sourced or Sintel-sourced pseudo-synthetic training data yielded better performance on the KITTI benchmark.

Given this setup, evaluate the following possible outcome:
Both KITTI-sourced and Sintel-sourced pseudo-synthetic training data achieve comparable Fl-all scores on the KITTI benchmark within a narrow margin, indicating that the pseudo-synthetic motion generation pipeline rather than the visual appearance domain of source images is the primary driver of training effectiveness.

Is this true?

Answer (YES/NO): NO